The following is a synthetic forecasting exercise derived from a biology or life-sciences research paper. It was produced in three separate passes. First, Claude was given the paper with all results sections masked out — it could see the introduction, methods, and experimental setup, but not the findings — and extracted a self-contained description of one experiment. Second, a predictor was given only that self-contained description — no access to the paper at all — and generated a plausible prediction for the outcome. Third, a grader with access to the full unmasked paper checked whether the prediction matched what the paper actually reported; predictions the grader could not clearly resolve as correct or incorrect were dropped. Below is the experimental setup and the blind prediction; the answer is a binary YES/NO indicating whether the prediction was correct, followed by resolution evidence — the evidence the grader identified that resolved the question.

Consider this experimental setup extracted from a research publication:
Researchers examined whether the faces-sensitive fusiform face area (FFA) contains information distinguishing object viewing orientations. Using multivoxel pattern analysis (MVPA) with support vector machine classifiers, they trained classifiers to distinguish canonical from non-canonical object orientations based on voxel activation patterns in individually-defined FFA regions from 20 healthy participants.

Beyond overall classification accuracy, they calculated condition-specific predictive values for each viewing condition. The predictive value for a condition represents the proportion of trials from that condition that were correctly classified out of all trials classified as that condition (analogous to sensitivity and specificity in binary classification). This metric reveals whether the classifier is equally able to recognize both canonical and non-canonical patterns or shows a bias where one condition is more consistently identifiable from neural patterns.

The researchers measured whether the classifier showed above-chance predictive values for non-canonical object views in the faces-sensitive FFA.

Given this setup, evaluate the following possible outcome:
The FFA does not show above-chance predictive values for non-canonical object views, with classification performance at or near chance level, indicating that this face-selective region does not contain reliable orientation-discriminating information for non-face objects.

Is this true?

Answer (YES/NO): NO